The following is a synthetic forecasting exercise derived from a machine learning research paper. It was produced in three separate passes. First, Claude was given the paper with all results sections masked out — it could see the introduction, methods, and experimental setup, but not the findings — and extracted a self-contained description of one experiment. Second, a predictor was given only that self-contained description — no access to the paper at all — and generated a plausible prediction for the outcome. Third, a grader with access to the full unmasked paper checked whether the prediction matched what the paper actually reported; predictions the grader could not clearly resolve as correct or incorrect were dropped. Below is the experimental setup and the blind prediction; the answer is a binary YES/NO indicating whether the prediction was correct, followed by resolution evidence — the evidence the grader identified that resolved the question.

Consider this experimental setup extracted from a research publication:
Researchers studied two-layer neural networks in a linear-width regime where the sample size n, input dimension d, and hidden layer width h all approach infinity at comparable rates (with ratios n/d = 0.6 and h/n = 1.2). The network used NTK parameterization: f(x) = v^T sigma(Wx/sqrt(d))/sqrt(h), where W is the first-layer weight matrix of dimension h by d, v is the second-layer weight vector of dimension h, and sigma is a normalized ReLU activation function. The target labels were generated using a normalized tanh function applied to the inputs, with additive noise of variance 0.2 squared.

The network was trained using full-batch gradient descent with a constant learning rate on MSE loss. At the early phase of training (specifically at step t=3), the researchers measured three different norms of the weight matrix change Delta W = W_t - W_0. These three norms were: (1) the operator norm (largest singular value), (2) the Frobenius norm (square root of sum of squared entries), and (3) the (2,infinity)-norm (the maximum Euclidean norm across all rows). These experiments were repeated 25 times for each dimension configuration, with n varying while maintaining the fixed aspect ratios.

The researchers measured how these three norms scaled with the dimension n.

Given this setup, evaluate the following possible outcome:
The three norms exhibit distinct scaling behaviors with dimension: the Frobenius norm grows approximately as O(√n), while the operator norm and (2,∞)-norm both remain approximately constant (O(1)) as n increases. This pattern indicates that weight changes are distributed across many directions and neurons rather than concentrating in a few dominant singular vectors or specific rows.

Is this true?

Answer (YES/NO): NO